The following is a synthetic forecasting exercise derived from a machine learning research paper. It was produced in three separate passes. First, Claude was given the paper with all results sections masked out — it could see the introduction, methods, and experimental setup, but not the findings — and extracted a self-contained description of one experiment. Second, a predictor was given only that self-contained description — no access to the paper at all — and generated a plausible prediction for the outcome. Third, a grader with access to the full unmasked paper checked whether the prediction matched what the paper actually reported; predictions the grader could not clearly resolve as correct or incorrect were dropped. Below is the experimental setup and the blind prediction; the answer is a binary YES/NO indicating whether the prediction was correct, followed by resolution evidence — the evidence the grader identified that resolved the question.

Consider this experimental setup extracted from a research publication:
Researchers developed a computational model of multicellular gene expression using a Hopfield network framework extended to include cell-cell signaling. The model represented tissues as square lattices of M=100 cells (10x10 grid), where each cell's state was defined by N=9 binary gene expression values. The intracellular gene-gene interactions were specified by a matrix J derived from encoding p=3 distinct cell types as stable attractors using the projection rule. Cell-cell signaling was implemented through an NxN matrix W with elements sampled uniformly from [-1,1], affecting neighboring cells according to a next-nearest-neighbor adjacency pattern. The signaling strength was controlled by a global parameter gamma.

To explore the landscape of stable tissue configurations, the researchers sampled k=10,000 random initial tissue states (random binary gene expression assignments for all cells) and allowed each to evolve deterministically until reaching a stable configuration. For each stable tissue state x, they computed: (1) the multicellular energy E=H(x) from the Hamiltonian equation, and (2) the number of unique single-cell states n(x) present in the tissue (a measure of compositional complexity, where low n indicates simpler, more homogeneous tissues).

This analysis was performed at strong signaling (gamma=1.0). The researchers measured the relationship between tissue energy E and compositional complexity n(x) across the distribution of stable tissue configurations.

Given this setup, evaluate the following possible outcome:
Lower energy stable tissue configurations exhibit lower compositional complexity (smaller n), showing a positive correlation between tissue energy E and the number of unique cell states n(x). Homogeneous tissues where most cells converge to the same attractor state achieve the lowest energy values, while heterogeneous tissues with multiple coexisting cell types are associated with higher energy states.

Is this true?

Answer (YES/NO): YES